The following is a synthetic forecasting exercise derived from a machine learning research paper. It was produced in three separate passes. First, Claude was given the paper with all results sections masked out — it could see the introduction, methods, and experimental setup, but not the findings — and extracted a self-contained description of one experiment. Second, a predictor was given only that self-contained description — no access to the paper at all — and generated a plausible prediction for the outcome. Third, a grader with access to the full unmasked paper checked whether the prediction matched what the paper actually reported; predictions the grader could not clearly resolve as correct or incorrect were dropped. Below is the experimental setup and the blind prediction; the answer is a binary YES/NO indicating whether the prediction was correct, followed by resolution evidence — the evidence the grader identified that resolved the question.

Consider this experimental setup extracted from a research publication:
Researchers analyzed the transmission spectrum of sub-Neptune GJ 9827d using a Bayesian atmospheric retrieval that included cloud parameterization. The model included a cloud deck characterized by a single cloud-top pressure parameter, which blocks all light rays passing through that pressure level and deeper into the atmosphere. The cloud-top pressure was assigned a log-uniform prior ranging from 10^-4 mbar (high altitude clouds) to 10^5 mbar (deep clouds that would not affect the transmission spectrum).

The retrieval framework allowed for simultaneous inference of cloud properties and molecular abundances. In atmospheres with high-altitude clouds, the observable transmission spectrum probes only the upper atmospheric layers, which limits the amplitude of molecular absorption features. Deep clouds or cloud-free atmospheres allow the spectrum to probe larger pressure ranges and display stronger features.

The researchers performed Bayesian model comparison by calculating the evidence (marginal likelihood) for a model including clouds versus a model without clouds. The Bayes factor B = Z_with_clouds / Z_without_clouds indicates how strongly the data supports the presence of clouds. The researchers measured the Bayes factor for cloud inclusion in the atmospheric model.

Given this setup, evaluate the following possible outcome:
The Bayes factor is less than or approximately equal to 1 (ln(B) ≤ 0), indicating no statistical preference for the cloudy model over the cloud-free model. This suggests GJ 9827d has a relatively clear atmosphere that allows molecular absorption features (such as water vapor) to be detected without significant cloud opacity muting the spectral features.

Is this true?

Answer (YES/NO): NO